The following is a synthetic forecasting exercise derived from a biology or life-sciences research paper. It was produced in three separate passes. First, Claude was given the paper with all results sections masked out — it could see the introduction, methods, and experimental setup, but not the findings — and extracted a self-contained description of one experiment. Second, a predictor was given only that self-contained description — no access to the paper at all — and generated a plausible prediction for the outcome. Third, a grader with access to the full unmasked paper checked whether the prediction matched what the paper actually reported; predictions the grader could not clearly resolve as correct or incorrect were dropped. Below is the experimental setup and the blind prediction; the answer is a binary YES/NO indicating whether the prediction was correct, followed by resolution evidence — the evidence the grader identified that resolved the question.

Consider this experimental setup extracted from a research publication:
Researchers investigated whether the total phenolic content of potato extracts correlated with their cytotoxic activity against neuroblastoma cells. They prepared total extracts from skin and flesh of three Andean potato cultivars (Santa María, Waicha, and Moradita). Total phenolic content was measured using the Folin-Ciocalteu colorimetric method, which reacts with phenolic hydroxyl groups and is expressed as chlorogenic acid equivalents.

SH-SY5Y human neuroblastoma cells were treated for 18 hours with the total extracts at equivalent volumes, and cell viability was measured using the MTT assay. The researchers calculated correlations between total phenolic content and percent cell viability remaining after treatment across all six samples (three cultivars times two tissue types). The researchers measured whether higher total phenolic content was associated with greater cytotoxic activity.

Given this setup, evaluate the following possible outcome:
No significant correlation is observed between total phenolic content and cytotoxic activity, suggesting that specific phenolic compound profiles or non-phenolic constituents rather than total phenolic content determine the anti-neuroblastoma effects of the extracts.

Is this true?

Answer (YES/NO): YES